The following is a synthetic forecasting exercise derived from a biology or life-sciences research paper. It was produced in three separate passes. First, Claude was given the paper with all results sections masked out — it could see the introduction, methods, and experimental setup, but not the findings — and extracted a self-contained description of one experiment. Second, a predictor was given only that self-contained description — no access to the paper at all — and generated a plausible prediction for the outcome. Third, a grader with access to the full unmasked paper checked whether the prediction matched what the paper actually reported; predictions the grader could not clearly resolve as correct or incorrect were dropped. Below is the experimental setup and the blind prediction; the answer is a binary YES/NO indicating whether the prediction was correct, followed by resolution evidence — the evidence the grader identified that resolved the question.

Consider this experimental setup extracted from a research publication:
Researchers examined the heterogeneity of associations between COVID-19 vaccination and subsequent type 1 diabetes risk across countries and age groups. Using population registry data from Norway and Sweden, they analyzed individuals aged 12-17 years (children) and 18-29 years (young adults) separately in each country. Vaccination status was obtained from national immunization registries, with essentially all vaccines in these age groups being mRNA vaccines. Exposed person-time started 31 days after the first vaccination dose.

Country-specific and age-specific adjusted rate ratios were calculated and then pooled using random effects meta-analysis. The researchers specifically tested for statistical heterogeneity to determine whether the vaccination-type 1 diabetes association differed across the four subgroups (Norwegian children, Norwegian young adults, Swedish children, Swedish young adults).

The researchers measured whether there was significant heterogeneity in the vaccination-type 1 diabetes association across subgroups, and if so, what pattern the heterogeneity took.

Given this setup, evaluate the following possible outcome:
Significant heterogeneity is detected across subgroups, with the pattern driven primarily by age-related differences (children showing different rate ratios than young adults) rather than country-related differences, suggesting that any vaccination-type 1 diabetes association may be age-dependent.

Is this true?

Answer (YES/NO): NO